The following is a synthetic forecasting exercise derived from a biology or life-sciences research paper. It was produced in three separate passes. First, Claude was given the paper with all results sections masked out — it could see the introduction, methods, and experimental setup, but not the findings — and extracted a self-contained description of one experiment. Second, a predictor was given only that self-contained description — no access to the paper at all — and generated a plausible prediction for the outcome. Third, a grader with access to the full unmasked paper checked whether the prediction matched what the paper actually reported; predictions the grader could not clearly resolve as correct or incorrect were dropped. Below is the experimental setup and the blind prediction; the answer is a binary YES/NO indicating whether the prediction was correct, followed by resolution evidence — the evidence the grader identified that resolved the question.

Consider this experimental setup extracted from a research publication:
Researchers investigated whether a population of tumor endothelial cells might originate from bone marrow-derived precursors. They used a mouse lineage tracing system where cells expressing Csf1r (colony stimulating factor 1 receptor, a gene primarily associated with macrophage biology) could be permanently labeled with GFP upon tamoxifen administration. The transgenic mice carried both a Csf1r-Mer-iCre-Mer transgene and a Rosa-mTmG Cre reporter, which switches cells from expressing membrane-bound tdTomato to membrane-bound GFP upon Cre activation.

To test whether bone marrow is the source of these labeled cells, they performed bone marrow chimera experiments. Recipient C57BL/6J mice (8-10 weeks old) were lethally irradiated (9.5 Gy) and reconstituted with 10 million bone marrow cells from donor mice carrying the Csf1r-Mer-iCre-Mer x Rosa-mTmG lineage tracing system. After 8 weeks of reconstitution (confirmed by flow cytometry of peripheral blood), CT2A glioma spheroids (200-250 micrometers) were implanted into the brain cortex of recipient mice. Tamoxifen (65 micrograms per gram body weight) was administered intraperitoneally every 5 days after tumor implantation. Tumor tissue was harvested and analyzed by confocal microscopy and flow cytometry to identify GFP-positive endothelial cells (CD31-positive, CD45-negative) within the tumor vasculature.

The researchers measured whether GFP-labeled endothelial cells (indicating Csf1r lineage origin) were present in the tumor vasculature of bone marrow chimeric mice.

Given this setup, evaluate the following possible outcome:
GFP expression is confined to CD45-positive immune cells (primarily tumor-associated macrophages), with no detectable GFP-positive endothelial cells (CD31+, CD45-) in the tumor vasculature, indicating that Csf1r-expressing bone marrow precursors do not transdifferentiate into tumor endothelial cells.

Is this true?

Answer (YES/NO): YES